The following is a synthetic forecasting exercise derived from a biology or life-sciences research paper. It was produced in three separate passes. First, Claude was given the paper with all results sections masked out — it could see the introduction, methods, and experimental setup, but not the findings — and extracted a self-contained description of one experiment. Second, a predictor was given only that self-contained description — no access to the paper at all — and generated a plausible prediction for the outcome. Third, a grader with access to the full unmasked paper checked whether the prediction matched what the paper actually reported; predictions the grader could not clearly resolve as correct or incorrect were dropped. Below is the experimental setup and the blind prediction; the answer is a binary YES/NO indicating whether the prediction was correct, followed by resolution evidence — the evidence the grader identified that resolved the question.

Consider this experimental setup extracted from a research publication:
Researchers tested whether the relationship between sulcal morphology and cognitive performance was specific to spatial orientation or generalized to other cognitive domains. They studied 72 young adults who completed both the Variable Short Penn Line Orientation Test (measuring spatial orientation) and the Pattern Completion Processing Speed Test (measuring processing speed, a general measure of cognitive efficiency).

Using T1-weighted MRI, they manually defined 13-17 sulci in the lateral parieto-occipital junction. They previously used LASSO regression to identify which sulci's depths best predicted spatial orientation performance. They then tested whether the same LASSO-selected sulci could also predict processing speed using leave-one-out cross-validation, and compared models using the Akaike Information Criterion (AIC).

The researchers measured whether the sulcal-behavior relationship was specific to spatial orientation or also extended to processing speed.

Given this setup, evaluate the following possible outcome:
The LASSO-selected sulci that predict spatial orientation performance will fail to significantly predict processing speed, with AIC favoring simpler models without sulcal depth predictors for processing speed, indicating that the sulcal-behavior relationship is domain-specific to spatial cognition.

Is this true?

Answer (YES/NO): YES